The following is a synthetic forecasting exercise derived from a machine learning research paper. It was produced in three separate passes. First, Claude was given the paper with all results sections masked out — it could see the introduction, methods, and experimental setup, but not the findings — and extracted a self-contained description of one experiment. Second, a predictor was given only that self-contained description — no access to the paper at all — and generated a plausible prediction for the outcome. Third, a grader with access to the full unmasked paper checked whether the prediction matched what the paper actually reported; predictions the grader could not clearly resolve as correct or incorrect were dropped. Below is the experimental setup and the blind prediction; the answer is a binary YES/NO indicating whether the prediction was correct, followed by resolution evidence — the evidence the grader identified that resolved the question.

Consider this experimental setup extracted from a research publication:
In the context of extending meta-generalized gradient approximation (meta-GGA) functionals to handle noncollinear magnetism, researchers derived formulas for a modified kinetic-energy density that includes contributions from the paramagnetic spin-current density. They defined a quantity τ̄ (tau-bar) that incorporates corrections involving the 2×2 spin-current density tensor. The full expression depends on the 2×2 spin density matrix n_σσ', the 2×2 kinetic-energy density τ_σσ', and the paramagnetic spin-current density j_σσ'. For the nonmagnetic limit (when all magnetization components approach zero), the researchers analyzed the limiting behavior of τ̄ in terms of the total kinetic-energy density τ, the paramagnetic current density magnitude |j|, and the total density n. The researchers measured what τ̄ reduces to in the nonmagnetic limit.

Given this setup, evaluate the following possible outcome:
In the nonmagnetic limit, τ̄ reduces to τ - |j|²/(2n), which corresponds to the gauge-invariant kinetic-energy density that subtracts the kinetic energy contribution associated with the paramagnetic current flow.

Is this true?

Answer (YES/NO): NO